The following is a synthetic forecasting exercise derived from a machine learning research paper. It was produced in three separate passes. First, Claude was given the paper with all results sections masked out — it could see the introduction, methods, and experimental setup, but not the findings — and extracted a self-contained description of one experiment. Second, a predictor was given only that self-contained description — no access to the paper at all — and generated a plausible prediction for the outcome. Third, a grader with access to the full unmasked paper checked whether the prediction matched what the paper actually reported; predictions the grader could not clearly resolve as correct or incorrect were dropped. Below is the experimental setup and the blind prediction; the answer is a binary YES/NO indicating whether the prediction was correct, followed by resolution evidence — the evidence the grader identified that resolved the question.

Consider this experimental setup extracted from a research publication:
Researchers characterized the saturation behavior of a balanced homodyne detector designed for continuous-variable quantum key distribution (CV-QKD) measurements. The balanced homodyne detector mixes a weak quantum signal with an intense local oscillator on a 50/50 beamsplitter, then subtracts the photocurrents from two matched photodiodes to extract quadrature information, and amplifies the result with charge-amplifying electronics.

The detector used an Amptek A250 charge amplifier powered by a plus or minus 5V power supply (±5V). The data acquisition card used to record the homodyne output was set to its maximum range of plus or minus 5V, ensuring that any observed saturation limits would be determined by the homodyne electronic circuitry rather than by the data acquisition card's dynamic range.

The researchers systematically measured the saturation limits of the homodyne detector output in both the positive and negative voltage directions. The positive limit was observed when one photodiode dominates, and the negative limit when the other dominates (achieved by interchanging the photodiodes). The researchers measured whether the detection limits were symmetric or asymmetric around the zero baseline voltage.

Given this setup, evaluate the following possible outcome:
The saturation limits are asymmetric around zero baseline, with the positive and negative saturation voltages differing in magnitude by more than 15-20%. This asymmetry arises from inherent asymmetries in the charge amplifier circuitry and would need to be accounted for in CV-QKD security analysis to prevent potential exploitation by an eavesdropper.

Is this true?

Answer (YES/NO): YES